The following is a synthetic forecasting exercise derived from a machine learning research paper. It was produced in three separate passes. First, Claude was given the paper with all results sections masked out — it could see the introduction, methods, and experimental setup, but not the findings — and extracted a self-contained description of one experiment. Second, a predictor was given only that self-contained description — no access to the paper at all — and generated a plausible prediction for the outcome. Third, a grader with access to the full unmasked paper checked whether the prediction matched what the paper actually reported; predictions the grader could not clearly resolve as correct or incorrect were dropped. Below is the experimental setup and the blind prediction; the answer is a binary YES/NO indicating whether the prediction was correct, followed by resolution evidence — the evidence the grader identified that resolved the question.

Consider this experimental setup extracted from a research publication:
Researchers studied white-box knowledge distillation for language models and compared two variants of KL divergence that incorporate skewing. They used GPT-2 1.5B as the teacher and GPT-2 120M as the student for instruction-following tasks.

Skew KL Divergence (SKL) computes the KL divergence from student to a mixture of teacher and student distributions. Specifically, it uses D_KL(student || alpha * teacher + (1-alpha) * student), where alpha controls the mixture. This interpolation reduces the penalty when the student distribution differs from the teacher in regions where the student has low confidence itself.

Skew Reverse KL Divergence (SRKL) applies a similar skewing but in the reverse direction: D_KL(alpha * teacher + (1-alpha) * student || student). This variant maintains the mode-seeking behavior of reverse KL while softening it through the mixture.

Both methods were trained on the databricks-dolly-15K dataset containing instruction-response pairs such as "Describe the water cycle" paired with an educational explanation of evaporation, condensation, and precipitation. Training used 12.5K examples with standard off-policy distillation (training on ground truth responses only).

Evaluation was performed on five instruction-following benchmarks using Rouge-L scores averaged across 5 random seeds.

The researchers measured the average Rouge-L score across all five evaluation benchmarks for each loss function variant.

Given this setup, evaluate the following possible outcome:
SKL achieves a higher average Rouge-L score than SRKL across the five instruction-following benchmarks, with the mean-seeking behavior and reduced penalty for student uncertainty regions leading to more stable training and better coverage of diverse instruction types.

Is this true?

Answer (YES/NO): NO